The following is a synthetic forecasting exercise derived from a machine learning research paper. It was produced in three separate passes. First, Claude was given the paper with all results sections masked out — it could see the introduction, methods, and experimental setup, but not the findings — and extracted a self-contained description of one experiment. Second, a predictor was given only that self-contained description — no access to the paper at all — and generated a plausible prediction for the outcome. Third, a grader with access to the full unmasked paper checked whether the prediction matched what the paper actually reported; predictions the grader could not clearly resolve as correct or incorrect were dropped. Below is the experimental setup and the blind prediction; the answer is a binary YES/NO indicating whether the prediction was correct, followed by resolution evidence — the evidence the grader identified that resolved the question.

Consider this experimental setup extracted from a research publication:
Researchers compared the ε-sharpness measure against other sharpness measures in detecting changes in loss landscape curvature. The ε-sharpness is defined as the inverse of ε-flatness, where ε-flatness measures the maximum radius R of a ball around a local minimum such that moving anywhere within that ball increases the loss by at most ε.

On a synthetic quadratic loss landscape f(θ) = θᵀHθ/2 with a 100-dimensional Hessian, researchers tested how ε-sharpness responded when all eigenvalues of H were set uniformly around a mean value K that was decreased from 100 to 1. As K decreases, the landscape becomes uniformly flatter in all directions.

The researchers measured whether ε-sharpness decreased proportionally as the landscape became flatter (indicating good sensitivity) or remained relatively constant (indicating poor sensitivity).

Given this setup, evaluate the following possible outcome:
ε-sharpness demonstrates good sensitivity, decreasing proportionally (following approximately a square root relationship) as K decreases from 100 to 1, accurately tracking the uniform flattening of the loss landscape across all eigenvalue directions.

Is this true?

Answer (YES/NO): NO